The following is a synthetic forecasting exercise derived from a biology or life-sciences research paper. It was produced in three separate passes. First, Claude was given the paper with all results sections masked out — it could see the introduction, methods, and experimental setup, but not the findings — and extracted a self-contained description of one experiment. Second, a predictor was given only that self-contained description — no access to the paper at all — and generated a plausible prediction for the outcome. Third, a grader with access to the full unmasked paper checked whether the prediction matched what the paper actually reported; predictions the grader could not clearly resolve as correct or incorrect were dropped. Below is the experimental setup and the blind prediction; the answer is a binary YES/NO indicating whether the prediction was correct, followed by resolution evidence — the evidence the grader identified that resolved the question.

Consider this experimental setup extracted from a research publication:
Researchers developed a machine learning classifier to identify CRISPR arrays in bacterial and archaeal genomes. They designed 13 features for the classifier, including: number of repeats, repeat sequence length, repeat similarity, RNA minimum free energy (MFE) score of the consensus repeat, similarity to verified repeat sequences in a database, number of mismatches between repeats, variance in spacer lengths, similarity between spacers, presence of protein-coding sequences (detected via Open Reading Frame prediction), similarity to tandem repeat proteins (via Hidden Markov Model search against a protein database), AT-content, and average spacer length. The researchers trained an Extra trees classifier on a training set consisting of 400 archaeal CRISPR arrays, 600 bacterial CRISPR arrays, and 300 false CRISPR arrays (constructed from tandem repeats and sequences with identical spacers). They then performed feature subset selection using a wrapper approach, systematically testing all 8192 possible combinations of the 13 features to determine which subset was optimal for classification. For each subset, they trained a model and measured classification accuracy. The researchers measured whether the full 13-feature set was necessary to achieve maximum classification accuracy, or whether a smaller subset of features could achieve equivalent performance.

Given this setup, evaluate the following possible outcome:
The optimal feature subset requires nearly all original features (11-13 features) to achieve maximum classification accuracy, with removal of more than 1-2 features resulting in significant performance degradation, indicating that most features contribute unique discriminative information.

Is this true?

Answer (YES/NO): NO